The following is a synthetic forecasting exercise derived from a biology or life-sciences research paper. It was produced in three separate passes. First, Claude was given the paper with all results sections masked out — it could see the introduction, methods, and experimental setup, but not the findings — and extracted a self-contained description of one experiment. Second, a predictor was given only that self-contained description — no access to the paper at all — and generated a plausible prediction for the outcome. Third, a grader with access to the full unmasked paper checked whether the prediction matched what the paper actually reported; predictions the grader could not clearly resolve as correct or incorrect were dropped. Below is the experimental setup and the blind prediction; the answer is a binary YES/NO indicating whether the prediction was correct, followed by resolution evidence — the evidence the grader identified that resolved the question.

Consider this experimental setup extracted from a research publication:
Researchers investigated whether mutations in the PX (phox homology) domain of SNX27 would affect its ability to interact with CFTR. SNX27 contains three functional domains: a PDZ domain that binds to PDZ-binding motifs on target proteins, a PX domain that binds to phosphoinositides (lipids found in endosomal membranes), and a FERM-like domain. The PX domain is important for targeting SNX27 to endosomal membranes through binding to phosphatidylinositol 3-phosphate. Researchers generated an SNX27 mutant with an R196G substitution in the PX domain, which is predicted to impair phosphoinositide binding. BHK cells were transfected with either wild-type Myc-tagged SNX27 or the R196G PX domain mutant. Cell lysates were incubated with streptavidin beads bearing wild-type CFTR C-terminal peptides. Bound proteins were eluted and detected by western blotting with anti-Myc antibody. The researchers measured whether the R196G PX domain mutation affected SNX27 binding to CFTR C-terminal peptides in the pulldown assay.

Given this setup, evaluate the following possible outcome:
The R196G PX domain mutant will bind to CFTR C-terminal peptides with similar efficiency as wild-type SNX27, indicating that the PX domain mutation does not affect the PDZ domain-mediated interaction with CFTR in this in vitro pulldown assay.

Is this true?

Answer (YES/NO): YES